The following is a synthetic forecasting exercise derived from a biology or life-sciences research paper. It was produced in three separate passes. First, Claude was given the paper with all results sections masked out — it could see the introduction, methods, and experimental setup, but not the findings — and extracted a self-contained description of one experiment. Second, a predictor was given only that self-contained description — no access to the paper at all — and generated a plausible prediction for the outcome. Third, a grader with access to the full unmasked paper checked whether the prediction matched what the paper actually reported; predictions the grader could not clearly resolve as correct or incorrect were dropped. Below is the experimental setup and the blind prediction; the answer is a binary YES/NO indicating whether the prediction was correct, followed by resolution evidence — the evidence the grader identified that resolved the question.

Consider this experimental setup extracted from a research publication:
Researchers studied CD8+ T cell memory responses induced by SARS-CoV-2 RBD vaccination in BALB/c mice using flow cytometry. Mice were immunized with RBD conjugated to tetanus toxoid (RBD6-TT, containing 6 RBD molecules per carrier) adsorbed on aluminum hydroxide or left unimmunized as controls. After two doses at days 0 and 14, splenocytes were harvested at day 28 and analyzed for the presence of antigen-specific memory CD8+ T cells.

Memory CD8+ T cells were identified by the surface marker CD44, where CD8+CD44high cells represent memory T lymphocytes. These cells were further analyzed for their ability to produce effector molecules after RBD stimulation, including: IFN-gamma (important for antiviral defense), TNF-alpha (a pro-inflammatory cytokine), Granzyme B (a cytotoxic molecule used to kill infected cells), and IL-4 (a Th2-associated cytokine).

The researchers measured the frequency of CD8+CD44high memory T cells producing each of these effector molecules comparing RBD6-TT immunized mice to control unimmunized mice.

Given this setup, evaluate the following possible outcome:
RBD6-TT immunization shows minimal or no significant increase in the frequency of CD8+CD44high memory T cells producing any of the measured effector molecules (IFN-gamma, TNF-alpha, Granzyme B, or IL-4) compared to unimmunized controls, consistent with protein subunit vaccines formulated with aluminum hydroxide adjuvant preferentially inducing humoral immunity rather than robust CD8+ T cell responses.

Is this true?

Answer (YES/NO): NO